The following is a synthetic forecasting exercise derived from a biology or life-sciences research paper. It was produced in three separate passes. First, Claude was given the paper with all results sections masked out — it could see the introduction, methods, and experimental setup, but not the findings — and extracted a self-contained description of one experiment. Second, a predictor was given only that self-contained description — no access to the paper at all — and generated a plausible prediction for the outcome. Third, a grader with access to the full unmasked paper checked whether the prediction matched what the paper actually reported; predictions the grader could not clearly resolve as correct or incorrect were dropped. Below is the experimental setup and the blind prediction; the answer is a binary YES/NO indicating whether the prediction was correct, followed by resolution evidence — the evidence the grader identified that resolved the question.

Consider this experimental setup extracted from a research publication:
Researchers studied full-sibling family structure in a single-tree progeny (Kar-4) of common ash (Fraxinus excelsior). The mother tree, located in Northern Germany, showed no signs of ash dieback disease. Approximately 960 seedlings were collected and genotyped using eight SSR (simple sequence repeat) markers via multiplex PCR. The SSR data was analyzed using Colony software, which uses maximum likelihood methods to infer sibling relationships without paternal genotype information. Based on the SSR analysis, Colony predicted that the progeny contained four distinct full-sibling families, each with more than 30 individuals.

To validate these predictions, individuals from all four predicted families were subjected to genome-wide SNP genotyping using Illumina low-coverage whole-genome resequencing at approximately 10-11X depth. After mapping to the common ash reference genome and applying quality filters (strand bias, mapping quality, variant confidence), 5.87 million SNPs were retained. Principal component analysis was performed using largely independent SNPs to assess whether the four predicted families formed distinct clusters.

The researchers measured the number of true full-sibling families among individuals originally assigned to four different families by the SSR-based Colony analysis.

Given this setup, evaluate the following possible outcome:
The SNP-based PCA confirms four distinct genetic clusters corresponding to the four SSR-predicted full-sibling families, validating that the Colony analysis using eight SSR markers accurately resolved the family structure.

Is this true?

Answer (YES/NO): NO